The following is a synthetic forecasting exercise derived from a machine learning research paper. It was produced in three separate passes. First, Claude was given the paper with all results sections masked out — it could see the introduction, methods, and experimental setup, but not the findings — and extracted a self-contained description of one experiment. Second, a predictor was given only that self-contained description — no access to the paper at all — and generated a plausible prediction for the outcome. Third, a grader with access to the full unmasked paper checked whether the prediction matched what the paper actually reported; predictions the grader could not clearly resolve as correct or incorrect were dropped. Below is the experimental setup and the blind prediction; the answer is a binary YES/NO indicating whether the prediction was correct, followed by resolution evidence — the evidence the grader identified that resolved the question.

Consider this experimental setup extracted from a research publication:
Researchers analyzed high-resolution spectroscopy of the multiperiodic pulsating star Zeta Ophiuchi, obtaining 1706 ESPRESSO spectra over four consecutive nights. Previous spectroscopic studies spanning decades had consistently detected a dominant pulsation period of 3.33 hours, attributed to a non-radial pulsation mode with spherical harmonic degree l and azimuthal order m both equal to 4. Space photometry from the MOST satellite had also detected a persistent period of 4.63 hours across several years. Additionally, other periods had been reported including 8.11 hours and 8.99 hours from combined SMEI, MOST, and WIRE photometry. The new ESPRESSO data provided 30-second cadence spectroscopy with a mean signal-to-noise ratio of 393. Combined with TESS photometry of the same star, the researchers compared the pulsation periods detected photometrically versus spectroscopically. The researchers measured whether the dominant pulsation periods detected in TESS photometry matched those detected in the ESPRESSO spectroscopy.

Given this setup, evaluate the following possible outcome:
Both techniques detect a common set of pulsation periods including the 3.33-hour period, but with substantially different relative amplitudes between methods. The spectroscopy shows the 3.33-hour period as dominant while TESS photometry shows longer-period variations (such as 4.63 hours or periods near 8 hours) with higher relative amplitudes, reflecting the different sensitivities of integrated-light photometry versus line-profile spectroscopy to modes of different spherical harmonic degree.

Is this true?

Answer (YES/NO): YES